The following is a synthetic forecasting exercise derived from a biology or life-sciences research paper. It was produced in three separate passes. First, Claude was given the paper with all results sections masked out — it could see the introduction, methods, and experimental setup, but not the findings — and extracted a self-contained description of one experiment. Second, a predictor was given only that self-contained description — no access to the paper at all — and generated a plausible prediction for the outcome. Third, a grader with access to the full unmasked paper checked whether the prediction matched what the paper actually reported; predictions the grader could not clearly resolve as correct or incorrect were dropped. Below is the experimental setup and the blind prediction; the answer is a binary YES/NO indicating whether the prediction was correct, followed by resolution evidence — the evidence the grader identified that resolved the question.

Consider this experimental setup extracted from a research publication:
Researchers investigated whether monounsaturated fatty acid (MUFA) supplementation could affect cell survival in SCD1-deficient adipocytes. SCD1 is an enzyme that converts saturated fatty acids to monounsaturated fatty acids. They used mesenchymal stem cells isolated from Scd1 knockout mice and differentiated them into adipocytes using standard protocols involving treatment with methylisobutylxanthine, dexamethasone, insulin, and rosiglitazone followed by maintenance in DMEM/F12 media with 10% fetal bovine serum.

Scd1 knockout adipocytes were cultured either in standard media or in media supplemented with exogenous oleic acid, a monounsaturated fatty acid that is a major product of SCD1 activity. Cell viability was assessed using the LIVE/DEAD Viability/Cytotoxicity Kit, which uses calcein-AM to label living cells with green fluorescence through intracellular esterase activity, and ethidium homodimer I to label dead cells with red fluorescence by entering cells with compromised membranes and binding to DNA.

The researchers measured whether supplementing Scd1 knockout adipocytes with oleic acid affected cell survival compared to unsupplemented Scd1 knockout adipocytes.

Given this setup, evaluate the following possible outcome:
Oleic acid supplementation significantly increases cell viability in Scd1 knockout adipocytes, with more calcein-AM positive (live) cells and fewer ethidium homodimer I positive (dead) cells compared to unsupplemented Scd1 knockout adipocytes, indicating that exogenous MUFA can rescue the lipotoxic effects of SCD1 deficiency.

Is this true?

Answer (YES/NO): YES